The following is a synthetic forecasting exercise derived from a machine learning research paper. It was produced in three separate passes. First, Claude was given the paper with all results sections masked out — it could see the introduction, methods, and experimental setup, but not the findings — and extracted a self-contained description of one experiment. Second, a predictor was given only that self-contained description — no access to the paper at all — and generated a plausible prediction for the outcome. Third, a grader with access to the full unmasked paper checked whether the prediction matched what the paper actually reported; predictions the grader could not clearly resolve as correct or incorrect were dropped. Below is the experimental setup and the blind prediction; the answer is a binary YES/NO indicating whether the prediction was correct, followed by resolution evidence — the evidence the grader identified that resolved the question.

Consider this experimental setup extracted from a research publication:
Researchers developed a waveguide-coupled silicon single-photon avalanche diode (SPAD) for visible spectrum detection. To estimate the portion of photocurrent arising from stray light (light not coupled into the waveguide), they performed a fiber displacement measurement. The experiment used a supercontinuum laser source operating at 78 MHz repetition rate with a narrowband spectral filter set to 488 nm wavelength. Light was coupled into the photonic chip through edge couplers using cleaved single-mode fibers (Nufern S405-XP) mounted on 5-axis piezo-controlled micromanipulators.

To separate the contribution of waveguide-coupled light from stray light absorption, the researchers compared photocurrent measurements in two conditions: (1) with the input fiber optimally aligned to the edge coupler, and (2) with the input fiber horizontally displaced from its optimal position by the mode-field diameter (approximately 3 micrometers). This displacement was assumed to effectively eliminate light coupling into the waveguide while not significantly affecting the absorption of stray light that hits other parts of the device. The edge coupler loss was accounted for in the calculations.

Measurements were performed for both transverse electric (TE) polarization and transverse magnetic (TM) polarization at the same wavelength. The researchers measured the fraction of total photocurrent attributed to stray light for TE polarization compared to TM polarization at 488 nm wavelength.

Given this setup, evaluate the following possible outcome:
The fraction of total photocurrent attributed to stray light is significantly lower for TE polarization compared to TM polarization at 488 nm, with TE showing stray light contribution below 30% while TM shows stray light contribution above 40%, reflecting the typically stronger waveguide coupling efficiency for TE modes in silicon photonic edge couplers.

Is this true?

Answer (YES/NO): NO